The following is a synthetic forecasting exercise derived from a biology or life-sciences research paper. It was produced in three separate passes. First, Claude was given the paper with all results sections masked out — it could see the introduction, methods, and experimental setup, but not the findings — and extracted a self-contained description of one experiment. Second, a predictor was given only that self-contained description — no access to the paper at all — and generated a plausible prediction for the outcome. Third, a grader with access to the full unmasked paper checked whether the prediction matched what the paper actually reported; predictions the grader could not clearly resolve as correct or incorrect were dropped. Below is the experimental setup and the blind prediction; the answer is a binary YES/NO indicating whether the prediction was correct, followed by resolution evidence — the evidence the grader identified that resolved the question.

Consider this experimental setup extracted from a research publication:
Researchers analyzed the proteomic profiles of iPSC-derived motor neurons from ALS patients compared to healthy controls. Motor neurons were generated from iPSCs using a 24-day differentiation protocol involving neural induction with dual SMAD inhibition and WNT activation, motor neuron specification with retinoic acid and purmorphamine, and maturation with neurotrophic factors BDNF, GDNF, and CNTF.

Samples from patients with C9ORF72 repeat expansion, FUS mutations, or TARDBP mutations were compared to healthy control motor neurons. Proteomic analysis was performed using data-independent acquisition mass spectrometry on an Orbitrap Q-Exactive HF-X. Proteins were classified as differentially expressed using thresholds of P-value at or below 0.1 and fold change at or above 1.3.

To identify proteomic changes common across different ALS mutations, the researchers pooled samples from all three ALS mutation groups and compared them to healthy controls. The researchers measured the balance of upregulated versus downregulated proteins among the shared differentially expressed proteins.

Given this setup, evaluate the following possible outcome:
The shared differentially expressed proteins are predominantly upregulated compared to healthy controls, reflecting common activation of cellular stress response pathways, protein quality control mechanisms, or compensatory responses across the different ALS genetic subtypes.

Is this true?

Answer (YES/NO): YES